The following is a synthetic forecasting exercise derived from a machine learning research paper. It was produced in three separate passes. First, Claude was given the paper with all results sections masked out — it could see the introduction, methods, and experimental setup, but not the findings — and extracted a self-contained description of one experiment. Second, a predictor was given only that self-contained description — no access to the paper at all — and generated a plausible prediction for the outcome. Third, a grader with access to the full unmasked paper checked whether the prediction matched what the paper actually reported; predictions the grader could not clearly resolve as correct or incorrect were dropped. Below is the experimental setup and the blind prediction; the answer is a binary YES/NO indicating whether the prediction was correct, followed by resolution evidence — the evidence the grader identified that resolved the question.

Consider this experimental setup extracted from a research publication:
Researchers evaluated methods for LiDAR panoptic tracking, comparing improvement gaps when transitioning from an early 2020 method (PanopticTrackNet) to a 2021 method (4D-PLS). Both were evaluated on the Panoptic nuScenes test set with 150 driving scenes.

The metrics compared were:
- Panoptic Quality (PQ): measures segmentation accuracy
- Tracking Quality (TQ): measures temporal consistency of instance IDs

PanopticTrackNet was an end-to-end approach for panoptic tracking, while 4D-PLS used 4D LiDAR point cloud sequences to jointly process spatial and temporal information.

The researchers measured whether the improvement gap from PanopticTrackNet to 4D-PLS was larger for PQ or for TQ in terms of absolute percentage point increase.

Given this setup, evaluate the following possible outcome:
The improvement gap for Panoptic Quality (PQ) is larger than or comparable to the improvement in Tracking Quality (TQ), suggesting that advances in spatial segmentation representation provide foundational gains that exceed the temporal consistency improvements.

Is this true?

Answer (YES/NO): NO